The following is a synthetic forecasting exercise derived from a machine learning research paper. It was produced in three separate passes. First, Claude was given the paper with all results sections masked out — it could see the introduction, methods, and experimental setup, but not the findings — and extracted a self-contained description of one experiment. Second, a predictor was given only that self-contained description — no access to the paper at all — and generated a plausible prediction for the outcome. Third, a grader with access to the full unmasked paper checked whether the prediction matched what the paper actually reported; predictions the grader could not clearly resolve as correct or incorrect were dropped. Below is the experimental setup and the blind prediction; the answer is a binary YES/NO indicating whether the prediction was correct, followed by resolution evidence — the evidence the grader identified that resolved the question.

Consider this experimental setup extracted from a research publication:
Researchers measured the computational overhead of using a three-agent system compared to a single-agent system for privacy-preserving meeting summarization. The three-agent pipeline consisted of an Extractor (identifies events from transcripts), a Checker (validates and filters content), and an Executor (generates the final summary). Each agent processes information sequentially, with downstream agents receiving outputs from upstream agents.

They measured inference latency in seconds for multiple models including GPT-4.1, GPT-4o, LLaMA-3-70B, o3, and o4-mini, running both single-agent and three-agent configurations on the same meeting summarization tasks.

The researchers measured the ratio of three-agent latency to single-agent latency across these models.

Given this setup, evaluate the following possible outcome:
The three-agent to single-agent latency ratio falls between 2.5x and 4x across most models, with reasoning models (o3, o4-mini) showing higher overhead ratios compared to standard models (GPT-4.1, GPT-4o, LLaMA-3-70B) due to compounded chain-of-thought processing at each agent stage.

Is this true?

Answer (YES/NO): NO